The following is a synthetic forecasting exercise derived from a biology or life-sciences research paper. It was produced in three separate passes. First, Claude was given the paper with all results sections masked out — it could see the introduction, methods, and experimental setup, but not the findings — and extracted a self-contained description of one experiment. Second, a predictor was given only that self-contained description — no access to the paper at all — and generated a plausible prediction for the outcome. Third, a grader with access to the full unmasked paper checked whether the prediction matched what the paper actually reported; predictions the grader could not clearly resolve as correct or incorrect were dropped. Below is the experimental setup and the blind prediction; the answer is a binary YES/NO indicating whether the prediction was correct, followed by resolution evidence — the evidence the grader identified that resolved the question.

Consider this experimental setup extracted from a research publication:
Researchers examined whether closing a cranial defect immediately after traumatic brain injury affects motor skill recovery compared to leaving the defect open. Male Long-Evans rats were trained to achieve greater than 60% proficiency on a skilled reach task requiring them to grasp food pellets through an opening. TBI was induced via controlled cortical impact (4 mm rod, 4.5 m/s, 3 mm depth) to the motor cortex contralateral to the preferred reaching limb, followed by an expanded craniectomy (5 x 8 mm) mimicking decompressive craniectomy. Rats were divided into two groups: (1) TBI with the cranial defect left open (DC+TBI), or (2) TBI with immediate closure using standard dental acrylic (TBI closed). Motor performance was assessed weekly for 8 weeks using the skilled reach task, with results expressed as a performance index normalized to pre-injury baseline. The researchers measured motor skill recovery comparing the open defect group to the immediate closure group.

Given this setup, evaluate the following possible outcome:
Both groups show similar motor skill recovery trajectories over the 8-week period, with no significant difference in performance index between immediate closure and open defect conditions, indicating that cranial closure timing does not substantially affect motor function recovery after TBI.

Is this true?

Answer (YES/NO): NO